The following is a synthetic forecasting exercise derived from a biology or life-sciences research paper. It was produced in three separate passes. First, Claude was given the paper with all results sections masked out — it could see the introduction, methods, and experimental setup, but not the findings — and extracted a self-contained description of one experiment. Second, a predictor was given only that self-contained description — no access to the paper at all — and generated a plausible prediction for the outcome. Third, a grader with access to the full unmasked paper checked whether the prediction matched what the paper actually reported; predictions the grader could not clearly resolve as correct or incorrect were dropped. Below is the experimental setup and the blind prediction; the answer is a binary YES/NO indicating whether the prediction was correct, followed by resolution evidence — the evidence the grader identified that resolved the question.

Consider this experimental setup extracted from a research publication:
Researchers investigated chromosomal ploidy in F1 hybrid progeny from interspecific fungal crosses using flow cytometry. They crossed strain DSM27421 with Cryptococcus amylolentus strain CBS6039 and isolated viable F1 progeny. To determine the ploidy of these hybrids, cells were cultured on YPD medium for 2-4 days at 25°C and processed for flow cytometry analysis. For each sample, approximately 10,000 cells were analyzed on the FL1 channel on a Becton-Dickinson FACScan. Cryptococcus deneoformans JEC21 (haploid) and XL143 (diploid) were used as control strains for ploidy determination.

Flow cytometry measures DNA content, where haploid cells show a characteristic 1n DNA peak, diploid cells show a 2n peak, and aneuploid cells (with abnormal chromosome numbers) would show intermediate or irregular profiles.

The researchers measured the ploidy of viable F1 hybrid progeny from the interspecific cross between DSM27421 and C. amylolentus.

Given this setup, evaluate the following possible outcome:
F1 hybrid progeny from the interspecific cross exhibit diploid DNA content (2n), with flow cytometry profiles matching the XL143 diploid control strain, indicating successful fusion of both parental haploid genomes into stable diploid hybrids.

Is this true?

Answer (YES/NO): NO